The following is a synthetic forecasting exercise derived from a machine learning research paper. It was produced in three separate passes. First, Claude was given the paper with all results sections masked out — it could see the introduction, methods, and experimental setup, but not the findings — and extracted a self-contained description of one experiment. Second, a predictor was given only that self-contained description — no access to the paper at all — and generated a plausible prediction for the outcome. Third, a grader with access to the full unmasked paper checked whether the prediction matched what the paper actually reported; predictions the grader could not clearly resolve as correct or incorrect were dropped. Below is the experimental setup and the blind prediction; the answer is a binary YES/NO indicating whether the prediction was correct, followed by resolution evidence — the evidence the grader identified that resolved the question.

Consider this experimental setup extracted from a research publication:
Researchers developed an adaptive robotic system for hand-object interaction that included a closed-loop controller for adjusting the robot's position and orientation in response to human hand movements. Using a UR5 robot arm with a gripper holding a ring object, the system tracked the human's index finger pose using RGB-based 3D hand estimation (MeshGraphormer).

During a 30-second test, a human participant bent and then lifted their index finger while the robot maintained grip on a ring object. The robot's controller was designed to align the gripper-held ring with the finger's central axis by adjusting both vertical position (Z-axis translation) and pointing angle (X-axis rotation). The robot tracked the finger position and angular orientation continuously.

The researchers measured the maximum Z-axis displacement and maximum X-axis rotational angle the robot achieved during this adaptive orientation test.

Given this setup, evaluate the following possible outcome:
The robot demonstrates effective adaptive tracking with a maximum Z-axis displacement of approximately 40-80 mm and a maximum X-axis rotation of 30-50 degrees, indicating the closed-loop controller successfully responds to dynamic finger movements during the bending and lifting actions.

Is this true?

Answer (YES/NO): NO